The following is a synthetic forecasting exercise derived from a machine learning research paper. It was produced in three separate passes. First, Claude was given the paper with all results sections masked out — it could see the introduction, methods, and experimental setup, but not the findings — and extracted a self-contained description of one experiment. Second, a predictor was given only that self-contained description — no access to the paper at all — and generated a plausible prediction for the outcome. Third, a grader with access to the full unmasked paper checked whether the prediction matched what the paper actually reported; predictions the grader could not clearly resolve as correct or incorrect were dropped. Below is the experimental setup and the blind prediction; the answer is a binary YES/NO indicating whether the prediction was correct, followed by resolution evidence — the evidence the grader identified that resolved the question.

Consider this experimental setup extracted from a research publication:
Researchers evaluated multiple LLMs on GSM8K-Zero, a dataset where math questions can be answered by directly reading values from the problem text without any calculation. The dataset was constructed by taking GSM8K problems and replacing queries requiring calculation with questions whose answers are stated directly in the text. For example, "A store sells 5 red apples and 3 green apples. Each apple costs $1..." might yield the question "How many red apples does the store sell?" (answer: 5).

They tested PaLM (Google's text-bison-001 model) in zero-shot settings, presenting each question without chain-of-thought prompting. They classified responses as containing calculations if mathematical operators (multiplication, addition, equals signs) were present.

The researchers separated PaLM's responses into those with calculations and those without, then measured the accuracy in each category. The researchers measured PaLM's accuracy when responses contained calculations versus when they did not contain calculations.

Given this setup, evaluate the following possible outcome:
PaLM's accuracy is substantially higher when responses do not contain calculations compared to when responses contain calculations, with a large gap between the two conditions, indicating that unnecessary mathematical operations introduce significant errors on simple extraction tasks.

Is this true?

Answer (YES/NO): NO